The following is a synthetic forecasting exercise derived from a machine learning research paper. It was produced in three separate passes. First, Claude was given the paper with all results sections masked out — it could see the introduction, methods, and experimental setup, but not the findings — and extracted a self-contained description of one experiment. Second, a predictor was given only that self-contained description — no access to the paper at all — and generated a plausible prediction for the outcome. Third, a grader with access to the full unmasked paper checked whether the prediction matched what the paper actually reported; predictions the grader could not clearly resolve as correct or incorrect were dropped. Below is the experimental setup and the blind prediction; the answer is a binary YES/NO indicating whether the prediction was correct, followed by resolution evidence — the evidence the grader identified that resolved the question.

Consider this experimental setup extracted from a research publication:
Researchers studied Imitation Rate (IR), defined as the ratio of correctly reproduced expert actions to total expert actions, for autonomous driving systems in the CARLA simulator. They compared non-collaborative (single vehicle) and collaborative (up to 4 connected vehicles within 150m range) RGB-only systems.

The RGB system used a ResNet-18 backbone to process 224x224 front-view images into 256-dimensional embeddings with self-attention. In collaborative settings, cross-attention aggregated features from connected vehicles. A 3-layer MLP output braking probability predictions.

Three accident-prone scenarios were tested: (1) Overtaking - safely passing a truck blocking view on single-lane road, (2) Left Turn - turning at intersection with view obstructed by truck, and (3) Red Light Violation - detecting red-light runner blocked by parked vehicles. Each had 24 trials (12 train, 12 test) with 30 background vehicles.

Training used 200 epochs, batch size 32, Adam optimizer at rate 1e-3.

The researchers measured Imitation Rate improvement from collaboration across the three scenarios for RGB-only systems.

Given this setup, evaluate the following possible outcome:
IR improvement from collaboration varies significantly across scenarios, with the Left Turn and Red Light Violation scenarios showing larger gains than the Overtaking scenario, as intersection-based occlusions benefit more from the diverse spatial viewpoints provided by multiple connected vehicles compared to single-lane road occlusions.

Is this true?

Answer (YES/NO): YES